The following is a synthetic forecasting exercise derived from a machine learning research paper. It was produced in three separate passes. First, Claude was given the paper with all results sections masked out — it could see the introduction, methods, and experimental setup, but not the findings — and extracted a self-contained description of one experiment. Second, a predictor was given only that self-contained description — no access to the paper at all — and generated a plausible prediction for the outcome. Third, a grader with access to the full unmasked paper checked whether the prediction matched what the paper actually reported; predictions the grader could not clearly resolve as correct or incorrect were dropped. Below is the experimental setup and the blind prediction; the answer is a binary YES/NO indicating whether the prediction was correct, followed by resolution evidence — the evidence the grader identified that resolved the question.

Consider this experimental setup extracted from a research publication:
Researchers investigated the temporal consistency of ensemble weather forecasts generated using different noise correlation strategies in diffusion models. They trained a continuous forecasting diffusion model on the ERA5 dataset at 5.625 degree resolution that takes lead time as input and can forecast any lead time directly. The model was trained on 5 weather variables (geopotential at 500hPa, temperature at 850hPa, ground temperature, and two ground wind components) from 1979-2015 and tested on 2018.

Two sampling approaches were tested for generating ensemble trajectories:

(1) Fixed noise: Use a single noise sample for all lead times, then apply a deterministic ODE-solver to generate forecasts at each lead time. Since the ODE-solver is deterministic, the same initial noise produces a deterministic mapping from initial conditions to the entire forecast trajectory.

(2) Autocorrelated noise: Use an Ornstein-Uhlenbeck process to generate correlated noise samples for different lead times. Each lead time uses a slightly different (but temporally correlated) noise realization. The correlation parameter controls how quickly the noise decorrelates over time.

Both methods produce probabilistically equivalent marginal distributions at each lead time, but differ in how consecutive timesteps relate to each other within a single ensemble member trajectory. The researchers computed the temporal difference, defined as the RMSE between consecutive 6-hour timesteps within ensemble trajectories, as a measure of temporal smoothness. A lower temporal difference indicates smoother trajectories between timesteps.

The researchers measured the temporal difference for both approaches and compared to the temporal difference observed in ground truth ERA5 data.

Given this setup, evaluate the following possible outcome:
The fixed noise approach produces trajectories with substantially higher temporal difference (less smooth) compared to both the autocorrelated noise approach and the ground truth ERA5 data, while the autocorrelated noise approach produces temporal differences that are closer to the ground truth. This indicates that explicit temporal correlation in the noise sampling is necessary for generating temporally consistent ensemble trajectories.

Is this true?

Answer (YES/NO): NO